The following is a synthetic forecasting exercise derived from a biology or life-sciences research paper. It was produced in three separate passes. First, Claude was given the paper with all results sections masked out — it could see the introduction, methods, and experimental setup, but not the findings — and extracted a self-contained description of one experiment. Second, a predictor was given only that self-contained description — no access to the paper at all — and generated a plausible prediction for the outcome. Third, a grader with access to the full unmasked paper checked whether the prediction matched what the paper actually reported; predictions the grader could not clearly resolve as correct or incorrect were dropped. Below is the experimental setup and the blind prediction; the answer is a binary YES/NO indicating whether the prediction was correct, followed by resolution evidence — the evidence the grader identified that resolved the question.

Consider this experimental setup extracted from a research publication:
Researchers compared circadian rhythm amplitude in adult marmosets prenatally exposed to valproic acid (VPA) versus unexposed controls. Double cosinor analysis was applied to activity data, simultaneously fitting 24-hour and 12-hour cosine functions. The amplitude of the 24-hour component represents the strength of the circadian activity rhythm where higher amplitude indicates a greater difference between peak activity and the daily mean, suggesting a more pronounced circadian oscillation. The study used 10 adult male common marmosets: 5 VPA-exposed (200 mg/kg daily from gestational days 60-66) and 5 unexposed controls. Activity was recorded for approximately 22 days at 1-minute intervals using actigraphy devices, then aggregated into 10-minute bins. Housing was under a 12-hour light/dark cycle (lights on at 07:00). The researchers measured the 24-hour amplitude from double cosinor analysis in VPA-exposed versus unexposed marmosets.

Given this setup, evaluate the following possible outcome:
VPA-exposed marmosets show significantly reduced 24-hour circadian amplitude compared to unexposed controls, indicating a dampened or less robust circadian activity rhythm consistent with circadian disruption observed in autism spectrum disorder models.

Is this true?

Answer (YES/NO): NO